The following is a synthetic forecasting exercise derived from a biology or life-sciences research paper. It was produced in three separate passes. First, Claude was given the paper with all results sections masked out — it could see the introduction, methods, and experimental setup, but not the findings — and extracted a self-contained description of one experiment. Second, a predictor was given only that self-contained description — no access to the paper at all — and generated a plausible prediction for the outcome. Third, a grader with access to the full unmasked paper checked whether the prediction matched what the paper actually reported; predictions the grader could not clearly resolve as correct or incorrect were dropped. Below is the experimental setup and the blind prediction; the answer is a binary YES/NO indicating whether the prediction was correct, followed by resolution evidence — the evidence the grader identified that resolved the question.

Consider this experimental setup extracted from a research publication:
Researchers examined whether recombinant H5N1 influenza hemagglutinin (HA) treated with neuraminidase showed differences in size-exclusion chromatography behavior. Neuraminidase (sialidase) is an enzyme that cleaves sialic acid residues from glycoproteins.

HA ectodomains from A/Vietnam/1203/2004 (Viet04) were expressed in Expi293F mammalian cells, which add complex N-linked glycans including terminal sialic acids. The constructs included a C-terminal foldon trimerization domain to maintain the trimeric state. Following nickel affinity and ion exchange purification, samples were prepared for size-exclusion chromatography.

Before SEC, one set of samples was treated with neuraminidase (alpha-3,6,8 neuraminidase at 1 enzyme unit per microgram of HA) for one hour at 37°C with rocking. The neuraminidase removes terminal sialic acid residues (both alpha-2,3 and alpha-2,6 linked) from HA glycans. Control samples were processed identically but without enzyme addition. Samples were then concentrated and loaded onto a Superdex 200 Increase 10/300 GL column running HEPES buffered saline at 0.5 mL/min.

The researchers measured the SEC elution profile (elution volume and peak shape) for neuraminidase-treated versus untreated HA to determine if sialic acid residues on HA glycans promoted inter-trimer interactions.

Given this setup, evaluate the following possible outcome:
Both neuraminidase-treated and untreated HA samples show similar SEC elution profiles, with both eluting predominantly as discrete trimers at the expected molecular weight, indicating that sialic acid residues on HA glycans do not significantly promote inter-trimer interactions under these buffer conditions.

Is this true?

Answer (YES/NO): NO